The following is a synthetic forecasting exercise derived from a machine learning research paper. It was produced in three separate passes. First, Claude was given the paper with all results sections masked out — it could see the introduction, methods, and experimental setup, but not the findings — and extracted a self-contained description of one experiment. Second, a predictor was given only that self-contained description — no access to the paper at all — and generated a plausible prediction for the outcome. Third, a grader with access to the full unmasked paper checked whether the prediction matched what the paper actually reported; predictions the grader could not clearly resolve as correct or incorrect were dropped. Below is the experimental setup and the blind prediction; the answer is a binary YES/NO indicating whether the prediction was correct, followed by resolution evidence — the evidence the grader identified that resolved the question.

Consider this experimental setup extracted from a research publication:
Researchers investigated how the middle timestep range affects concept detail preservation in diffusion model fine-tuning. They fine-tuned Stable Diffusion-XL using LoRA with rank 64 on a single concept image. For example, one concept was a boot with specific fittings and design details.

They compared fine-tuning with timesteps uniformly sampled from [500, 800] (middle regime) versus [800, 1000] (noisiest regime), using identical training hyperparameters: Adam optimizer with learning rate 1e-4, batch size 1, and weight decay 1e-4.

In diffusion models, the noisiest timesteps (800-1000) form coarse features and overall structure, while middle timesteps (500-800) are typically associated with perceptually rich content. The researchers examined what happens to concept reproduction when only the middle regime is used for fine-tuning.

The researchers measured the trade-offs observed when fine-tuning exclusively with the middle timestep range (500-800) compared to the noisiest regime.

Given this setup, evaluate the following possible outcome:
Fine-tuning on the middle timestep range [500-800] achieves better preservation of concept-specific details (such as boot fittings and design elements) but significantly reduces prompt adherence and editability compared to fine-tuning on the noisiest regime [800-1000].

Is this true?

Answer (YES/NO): NO